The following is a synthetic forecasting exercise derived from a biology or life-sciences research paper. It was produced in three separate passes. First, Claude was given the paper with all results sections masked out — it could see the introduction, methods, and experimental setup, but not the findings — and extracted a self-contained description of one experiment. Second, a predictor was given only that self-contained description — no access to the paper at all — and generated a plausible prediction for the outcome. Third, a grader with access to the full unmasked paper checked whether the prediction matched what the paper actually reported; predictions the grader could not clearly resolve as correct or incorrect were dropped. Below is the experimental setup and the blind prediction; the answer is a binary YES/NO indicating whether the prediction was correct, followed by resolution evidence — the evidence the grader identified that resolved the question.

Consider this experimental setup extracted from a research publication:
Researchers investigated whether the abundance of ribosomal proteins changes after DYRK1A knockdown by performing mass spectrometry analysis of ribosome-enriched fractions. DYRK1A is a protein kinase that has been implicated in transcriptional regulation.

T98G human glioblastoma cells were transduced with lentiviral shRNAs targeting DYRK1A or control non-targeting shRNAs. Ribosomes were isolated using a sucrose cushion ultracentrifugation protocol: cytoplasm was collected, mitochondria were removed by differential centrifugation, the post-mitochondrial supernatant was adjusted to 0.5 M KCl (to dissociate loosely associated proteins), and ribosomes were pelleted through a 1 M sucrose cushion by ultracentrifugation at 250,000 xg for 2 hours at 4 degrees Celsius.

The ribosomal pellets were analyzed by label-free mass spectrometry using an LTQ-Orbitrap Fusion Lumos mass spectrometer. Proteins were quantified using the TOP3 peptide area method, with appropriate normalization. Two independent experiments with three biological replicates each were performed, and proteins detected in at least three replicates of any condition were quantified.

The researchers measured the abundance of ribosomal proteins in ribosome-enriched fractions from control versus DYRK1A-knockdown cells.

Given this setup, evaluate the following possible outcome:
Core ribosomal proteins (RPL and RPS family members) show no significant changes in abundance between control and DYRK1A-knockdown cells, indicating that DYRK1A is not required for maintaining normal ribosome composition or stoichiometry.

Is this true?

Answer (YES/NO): NO